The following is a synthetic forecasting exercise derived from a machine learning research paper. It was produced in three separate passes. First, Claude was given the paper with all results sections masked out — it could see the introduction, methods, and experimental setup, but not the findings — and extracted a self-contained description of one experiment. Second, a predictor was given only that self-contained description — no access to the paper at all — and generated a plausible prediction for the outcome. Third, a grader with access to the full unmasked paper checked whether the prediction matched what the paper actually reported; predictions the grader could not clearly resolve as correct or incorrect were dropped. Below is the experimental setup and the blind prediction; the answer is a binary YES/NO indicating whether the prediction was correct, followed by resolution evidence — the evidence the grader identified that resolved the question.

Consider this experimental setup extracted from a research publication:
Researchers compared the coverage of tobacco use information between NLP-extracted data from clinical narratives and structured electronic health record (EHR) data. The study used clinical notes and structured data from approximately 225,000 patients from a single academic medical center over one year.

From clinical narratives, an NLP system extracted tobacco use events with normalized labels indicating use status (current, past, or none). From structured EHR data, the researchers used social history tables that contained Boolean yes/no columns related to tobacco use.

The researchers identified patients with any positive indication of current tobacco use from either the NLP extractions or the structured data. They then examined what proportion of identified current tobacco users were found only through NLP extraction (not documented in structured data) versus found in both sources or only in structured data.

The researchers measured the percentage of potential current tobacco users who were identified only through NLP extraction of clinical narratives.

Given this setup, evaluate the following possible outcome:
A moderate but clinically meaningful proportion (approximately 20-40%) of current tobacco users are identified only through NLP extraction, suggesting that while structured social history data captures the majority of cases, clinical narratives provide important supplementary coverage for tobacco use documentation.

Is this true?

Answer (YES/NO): NO